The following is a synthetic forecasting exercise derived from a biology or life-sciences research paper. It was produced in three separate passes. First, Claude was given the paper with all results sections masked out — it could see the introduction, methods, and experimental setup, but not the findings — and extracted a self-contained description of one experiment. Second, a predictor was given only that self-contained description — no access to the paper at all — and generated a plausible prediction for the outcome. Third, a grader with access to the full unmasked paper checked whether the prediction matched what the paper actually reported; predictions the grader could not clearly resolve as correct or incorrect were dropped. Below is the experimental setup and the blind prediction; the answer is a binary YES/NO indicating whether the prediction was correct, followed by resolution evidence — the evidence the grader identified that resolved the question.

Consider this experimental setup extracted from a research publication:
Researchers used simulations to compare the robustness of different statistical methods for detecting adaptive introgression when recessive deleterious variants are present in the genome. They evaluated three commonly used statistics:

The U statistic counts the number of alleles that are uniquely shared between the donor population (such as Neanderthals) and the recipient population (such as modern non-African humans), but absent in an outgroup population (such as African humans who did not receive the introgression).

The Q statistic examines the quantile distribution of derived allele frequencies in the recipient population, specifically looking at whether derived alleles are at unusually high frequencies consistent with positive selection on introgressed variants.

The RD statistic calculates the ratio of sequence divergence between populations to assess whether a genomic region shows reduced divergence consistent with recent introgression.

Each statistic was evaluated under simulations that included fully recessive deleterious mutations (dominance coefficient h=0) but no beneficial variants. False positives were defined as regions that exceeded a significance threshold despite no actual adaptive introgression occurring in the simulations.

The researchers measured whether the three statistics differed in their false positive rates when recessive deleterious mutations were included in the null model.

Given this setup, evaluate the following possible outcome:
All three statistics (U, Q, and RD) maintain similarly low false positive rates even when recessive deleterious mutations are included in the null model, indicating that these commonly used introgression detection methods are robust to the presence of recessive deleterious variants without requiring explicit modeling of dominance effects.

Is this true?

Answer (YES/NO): NO